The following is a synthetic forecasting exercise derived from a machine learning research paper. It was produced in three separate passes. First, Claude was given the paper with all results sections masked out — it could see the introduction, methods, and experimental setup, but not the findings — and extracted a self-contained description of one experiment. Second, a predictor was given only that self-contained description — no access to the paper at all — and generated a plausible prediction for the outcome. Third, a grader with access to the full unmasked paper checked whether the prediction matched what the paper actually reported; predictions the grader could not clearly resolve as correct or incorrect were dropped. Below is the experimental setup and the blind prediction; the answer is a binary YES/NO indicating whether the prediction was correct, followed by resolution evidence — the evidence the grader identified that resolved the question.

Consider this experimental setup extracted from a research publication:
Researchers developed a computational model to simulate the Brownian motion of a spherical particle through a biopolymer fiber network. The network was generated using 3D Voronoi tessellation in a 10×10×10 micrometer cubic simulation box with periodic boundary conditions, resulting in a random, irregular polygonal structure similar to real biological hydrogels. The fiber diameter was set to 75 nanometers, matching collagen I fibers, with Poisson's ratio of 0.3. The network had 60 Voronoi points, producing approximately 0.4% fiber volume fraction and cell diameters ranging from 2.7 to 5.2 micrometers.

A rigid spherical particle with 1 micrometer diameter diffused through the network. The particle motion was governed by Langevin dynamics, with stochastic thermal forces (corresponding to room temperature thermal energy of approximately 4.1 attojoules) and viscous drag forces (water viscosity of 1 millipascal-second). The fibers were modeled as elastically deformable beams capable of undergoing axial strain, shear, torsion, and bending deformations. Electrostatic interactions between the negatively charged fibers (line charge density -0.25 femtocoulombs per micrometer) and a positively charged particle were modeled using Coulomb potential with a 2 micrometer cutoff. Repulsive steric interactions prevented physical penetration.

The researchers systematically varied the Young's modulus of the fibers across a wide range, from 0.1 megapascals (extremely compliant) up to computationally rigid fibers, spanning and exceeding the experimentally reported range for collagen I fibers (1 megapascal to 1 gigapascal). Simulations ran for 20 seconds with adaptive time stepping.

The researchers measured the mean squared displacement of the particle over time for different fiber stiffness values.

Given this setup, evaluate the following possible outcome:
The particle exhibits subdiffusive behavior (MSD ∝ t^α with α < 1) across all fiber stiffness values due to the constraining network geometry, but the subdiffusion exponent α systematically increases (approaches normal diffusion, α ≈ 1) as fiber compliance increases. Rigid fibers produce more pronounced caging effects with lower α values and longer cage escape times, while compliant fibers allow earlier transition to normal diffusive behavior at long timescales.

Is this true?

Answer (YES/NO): NO